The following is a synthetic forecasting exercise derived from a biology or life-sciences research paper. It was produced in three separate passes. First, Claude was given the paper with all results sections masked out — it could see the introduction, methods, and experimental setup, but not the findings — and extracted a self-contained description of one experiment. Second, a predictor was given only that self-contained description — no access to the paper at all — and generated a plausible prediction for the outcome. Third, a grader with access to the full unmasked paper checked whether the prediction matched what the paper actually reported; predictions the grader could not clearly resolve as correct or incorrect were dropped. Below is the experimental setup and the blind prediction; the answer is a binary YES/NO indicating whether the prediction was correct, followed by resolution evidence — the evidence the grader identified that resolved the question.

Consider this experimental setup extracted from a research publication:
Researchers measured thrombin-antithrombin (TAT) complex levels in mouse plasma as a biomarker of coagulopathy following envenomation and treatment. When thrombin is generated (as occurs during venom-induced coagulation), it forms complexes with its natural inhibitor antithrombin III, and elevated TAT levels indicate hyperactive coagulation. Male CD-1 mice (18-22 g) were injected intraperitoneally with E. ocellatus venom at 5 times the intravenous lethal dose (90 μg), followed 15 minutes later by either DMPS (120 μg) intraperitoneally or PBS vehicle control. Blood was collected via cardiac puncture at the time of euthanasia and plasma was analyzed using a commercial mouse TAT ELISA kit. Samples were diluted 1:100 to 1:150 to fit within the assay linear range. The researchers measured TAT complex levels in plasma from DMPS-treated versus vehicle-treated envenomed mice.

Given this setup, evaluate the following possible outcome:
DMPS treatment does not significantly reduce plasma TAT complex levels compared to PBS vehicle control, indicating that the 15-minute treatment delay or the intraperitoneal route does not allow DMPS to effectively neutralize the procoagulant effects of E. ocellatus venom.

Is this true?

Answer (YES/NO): NO